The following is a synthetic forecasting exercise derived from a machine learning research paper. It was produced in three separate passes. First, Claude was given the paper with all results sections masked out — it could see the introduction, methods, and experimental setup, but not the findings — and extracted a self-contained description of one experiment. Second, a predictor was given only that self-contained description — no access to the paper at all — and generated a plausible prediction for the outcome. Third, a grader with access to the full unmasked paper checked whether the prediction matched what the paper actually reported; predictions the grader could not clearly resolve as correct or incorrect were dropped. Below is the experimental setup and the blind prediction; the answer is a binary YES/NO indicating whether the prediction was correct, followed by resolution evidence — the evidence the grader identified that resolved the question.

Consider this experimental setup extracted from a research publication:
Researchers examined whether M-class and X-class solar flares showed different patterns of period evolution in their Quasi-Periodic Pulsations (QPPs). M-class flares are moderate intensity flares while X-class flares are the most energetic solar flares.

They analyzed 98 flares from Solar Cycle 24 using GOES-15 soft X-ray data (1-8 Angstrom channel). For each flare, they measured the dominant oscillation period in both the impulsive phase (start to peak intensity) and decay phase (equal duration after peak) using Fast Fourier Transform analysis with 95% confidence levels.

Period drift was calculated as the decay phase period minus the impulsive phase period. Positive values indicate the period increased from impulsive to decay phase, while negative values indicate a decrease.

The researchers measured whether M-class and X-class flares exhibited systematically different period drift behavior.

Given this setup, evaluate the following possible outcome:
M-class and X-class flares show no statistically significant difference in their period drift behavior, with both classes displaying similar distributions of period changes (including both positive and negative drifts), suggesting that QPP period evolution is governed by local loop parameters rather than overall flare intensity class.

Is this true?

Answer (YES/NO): YES